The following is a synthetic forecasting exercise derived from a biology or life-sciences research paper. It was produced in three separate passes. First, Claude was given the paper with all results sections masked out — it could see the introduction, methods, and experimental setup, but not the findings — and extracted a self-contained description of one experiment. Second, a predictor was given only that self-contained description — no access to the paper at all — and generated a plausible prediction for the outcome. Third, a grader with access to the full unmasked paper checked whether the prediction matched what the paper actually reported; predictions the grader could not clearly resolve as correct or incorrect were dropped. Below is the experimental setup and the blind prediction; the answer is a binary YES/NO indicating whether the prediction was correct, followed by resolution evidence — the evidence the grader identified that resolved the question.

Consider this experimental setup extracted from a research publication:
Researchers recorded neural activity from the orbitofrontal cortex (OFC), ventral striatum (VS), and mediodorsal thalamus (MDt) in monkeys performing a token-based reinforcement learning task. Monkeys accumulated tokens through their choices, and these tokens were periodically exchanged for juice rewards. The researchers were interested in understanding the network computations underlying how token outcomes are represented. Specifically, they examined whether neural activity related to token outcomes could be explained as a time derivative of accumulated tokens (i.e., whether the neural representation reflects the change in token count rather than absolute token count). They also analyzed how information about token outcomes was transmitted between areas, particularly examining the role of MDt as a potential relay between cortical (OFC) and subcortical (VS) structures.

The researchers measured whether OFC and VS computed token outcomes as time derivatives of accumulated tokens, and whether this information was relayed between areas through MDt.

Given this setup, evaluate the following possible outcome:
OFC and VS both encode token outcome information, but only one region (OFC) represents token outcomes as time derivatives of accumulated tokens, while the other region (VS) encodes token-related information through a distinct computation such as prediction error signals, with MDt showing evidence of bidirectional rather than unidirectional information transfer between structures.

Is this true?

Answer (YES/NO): NO